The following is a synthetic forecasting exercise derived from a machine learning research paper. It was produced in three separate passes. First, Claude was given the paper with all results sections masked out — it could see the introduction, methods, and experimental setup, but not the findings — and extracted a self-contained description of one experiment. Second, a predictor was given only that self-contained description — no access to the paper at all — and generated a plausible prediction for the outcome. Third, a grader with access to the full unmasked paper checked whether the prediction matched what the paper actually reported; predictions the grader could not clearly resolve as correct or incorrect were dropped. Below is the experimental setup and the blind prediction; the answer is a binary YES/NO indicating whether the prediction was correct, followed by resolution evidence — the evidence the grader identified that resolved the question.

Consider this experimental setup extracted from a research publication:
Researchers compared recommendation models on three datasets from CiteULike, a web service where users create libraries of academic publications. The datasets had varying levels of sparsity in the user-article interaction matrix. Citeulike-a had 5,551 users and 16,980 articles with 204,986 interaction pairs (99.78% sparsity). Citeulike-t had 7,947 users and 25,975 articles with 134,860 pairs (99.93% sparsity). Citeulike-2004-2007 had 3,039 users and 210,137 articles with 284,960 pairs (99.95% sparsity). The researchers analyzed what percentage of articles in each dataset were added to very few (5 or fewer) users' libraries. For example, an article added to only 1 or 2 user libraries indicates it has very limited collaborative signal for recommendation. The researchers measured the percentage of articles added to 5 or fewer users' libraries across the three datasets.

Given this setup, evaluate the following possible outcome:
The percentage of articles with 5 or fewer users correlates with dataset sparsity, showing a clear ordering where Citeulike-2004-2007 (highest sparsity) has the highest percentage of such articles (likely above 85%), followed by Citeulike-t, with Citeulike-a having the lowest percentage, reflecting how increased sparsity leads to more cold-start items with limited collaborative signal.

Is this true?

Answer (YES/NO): YES